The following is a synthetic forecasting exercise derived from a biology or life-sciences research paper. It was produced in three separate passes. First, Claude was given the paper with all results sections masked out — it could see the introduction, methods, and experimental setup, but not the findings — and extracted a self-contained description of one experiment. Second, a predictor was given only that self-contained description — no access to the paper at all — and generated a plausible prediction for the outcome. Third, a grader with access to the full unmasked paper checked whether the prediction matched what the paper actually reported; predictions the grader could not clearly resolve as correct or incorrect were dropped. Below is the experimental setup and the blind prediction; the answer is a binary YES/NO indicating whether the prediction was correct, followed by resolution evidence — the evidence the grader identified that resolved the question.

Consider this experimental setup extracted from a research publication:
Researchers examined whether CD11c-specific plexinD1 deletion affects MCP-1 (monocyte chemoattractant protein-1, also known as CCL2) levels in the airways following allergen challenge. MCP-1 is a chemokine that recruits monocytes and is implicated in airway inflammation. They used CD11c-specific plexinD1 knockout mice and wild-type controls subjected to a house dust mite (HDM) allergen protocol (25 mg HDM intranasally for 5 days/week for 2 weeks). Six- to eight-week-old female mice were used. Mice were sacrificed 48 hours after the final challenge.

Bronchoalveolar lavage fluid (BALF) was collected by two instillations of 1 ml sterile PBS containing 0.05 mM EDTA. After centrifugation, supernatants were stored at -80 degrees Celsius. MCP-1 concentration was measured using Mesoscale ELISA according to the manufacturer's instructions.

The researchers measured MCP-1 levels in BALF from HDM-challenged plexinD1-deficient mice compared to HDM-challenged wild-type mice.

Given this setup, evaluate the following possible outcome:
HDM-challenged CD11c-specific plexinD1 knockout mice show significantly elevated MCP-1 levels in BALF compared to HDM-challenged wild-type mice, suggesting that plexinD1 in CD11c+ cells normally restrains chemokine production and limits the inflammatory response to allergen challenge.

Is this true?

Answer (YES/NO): YES